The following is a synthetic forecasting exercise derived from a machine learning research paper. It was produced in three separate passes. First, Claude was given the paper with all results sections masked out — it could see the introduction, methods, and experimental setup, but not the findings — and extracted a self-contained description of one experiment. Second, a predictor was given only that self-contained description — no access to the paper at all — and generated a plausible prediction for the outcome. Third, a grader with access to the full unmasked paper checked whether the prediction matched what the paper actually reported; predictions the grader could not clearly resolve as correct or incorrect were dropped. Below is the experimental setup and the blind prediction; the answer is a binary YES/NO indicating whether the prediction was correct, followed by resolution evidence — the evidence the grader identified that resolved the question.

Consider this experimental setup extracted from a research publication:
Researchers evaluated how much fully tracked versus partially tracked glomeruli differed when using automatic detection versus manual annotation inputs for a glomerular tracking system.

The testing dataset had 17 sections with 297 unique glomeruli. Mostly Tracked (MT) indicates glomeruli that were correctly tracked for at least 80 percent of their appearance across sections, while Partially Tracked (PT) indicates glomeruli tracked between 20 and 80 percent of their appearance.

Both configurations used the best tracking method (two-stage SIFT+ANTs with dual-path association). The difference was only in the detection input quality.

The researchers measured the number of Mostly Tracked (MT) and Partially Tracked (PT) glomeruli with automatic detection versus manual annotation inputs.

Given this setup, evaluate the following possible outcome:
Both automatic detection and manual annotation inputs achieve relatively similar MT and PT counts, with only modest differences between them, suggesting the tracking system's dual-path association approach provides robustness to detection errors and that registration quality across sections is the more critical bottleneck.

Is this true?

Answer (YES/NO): NO